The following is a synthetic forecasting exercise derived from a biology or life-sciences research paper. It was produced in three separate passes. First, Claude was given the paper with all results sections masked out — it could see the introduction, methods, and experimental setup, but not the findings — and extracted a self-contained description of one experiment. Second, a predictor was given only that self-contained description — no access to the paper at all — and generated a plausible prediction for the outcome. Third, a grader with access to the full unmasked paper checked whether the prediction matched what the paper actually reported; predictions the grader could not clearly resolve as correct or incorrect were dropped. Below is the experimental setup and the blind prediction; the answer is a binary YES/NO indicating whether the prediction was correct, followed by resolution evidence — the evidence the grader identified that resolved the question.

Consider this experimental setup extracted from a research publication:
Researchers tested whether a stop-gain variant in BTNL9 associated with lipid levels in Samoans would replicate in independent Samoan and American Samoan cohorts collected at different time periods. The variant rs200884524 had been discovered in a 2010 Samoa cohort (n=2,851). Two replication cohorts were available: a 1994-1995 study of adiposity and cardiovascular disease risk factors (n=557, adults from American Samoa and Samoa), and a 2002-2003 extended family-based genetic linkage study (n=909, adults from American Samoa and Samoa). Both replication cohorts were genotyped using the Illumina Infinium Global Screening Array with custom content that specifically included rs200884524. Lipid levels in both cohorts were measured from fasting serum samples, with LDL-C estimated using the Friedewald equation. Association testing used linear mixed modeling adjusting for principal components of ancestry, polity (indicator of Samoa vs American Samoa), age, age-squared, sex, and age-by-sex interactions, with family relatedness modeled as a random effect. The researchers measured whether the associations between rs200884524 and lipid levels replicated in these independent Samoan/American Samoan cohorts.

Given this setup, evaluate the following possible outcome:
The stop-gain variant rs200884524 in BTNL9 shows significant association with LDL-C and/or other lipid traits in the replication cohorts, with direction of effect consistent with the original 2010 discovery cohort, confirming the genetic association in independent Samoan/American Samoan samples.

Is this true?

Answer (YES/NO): NO